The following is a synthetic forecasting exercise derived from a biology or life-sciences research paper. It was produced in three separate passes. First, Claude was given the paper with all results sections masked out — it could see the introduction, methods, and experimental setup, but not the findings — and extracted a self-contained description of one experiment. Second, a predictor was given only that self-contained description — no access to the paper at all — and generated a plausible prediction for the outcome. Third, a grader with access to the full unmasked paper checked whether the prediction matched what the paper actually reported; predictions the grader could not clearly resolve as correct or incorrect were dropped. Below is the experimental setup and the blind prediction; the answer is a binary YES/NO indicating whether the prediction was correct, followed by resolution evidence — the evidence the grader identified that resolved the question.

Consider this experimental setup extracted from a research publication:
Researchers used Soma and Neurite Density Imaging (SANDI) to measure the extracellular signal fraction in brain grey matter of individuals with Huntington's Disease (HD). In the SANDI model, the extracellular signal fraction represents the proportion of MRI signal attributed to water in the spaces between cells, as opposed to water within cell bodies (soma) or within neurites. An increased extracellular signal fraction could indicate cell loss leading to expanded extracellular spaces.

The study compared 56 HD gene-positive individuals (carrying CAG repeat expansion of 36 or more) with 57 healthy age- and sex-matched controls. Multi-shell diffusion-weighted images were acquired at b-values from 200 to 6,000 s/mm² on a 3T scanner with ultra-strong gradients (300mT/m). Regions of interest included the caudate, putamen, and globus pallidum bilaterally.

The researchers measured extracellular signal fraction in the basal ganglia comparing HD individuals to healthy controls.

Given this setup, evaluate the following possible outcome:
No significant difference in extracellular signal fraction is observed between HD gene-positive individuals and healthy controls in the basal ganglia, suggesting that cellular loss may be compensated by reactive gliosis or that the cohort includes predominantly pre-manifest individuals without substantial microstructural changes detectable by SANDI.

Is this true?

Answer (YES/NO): NO